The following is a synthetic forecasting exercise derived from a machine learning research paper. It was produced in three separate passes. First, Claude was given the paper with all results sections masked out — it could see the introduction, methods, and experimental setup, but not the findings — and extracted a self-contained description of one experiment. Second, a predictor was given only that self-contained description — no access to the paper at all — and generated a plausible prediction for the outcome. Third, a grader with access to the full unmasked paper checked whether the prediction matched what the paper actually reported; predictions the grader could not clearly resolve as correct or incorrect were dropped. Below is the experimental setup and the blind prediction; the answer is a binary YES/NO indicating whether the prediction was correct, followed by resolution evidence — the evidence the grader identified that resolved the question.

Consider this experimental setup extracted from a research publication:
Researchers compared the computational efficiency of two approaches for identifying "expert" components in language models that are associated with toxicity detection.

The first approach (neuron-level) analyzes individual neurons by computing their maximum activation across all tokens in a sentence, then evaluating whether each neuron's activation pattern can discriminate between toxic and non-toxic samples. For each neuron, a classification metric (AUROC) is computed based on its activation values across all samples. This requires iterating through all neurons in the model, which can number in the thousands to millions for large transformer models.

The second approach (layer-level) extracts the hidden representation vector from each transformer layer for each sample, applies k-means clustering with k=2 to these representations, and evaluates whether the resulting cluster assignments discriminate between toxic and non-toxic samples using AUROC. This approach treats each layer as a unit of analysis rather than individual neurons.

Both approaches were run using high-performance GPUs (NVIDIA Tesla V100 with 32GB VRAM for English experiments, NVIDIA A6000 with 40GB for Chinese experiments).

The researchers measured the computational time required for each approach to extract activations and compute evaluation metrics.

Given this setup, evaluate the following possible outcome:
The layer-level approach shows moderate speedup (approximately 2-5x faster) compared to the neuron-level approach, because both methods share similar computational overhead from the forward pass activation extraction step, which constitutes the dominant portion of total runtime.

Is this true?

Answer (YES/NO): NO